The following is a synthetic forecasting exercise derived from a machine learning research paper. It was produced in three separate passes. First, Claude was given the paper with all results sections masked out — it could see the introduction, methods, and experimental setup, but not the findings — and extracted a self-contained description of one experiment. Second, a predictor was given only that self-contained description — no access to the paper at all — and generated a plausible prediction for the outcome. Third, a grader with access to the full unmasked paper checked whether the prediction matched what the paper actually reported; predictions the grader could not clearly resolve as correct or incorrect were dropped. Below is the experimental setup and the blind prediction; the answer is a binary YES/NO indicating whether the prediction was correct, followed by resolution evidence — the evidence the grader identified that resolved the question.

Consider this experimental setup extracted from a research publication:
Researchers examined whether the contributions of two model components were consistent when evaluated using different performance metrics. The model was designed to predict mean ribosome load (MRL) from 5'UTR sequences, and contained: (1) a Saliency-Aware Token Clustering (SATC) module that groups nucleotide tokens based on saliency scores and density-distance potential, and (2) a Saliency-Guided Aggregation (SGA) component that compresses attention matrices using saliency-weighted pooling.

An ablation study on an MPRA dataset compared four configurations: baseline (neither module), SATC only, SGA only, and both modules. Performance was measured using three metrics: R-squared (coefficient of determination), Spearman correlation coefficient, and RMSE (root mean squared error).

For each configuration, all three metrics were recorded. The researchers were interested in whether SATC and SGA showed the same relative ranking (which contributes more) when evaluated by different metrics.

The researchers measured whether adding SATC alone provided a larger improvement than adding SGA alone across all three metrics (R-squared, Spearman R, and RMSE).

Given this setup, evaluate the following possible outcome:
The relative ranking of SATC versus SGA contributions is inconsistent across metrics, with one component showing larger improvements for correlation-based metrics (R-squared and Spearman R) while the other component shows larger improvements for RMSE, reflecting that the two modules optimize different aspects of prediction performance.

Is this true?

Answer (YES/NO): NO